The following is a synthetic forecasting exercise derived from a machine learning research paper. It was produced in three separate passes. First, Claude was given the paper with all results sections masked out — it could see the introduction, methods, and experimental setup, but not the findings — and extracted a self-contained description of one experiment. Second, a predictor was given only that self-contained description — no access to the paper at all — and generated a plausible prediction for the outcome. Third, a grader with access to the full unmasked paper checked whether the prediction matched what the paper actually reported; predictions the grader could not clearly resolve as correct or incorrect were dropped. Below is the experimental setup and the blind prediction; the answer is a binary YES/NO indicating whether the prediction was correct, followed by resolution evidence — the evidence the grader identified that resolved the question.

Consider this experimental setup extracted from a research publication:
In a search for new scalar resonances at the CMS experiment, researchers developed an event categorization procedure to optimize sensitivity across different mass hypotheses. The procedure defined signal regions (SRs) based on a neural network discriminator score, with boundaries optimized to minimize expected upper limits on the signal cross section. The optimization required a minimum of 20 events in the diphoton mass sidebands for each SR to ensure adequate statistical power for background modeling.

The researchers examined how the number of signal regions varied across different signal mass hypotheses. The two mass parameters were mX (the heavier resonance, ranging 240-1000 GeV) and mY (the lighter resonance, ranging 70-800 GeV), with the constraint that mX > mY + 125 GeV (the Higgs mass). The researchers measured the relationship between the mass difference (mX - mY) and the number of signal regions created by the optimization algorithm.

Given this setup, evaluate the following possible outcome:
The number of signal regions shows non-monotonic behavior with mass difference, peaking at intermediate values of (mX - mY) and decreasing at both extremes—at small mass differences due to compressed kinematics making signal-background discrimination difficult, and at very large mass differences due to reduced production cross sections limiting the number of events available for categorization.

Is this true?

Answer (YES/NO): NO